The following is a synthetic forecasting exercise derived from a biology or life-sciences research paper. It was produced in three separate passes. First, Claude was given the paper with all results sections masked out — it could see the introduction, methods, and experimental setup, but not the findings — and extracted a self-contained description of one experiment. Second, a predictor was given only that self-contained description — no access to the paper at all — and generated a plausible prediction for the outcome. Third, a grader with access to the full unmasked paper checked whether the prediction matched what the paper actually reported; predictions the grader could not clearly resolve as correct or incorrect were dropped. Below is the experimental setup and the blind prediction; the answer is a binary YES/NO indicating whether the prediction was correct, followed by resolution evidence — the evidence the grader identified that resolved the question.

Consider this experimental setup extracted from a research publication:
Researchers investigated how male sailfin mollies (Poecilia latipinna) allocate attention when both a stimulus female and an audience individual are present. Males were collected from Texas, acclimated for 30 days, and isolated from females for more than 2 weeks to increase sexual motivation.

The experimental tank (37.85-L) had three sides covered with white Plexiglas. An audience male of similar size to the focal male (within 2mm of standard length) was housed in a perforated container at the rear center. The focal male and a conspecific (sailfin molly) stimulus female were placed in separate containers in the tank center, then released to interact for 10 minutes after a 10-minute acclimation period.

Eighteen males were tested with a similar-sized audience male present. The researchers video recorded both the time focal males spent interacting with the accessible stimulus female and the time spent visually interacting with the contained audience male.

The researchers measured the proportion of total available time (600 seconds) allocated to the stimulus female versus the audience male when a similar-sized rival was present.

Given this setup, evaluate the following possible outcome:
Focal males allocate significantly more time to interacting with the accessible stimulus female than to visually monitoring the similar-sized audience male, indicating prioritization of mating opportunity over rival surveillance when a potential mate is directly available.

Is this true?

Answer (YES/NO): YES